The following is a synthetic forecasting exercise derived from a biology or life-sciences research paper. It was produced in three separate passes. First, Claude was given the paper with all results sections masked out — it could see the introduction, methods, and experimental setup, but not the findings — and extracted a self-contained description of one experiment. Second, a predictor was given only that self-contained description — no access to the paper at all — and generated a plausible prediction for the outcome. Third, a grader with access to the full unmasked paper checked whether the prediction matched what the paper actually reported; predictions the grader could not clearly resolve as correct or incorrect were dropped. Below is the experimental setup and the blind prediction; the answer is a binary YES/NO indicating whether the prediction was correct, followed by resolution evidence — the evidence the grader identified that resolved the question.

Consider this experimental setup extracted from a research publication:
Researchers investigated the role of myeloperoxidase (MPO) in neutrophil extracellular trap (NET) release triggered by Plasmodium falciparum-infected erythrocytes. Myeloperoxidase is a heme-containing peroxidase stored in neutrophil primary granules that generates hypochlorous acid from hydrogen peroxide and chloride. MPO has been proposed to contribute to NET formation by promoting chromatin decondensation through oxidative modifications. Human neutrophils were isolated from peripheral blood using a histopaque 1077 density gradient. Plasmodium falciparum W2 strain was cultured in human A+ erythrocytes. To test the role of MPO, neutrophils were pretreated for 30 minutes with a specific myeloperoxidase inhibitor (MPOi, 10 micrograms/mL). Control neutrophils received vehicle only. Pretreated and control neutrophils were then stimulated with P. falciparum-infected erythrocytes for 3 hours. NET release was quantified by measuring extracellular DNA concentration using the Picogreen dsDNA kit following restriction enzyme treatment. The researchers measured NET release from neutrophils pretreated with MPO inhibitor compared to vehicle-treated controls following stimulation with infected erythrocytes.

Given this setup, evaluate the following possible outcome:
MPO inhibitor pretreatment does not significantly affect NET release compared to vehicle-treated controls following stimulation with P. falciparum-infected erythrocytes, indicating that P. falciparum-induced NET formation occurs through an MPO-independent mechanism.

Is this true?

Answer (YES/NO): YES